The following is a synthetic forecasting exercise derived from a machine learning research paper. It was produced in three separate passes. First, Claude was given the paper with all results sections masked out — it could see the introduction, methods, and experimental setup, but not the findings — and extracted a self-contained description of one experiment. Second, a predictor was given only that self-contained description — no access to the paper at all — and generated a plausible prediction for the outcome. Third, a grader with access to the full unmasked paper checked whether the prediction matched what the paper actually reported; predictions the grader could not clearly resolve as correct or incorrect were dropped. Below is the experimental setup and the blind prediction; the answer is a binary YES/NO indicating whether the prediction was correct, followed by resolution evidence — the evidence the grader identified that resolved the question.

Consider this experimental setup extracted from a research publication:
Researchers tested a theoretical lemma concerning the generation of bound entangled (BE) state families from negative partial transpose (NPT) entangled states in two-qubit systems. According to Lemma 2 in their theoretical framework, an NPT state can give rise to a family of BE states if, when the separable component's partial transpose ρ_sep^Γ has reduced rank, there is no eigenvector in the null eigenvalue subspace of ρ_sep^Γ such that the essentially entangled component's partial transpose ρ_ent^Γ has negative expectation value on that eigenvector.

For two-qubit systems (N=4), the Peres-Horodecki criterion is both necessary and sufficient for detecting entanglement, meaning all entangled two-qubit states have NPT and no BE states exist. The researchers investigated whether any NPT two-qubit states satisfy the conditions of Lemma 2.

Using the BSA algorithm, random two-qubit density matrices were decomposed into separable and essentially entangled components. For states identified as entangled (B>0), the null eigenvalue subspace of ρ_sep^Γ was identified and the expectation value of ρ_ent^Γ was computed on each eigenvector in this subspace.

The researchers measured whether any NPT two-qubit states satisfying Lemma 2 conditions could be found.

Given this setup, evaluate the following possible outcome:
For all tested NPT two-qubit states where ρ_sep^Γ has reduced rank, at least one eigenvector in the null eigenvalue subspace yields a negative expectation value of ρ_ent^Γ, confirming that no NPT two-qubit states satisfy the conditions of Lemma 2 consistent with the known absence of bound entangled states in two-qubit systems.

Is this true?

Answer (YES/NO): YES